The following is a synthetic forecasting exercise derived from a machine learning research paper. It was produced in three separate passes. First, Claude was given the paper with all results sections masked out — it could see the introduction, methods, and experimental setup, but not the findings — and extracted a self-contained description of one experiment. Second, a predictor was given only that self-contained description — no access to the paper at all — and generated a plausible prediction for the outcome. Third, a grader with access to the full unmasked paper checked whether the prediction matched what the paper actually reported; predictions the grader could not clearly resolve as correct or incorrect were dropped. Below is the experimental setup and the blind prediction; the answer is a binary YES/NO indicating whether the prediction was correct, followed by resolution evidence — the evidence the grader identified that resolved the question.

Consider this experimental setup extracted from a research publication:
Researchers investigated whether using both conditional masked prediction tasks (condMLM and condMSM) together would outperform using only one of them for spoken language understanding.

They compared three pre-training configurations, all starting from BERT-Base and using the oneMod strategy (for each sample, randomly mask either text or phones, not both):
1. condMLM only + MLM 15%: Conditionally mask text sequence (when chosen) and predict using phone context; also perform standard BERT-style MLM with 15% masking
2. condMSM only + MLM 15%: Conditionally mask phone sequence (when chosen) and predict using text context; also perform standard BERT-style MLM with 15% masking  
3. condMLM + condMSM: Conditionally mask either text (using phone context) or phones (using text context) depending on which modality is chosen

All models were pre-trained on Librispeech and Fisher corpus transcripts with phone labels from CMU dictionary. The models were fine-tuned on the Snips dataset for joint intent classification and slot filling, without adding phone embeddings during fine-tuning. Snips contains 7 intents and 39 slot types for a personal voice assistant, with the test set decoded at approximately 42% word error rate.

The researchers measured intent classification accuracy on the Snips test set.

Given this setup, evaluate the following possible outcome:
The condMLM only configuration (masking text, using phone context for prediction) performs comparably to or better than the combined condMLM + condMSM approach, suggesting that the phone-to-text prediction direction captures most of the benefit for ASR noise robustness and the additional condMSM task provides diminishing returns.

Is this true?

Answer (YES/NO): NO